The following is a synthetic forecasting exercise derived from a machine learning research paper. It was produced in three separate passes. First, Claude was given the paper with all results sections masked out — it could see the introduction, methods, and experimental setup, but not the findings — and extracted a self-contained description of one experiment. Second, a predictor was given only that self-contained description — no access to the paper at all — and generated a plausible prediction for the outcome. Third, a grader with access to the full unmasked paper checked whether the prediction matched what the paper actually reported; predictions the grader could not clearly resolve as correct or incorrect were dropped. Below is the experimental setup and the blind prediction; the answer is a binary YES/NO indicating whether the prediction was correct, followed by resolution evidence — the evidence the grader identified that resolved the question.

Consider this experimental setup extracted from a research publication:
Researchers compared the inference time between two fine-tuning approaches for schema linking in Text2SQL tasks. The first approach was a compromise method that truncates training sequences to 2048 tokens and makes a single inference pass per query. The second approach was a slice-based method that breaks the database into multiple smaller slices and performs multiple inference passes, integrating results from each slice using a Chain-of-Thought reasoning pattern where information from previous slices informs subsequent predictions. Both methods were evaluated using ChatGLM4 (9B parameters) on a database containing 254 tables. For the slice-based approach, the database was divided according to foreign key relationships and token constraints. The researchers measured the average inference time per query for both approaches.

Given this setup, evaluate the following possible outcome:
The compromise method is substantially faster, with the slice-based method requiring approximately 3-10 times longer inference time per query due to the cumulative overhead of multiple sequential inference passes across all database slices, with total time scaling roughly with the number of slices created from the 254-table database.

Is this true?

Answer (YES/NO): YES